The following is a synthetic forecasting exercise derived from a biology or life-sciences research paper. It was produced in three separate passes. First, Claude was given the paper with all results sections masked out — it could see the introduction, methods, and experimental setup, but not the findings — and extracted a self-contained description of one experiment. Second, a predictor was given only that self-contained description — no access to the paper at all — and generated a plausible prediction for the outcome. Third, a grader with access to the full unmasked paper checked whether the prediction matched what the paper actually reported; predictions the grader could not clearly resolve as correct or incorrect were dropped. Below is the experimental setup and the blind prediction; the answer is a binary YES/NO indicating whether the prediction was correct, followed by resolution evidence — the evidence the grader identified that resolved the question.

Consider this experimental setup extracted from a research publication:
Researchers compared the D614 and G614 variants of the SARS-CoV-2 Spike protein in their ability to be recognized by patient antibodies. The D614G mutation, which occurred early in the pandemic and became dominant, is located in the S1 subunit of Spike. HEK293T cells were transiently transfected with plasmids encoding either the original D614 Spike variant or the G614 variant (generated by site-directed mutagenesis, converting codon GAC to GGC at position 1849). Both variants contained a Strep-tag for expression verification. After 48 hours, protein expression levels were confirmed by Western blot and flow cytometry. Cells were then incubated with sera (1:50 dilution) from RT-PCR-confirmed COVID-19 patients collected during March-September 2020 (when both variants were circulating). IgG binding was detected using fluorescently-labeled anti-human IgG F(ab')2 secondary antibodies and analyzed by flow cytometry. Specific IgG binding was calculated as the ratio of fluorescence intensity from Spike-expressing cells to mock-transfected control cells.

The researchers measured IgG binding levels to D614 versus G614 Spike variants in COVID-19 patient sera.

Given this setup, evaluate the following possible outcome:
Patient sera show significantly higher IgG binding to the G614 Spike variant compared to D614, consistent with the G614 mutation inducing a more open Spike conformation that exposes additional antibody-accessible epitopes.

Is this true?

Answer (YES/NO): NO